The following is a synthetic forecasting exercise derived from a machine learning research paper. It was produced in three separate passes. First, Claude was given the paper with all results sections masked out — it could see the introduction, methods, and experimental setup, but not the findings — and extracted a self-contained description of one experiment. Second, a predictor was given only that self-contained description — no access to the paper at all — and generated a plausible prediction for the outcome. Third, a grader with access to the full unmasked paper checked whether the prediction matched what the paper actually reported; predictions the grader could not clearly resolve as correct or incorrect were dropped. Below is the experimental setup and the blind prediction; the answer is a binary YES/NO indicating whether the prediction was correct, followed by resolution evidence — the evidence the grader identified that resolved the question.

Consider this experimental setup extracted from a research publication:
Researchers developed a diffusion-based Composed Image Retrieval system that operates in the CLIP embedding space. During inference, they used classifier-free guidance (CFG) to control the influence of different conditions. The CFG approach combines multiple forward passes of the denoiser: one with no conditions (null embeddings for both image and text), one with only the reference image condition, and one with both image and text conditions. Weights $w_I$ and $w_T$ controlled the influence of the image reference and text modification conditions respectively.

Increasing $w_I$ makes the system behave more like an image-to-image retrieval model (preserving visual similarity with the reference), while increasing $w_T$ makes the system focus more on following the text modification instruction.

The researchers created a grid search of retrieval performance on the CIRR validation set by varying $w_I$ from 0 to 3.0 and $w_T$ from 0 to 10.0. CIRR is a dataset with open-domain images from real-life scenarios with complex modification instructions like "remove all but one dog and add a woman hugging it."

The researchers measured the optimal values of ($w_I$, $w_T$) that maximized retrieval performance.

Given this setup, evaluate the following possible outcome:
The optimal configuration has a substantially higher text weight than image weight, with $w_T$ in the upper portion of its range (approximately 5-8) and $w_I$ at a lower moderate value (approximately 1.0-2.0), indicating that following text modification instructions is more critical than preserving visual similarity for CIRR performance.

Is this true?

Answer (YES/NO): YES